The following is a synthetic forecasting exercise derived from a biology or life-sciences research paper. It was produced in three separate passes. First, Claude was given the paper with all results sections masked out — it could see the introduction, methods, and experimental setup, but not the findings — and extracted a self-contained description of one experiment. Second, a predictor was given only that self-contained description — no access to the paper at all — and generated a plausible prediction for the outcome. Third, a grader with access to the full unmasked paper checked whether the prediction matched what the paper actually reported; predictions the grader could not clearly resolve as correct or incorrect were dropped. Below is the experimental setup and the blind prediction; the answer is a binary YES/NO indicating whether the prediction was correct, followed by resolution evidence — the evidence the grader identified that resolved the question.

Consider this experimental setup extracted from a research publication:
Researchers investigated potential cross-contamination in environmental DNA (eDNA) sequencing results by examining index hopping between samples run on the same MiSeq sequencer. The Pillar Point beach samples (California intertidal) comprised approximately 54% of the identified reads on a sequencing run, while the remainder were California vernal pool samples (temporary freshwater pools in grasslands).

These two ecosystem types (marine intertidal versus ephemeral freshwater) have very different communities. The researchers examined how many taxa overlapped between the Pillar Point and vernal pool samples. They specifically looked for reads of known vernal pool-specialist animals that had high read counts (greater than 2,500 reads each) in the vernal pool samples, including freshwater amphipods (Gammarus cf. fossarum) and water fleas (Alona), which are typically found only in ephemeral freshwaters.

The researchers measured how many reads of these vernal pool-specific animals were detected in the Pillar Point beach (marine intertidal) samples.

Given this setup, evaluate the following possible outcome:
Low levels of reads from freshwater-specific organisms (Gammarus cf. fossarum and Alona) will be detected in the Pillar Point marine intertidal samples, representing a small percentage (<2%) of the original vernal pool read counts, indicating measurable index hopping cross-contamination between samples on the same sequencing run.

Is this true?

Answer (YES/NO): NO